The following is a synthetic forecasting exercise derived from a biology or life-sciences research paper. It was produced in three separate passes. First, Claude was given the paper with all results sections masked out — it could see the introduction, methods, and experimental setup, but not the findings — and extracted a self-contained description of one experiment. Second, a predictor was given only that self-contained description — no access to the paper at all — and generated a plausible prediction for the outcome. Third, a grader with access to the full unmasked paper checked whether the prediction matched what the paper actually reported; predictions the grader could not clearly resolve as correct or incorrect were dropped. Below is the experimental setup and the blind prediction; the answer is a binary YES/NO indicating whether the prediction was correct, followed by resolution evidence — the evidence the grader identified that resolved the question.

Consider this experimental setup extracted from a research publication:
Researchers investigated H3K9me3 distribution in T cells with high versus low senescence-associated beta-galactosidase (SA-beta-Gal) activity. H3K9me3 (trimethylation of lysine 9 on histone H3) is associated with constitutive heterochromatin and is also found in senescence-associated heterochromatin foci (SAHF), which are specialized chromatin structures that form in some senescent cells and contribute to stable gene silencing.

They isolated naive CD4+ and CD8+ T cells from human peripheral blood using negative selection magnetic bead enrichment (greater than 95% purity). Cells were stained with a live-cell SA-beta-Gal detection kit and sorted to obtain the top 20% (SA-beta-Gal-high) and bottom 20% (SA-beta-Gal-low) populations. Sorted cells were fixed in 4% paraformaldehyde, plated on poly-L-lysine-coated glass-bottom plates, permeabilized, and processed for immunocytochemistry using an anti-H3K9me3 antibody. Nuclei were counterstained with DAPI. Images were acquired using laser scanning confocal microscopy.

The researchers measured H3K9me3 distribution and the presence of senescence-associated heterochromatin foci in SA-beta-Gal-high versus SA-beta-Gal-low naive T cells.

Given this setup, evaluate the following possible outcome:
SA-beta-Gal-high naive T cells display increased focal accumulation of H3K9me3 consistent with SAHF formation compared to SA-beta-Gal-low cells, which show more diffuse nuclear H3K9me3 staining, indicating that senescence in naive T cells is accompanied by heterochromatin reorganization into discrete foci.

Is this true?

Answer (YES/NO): NO